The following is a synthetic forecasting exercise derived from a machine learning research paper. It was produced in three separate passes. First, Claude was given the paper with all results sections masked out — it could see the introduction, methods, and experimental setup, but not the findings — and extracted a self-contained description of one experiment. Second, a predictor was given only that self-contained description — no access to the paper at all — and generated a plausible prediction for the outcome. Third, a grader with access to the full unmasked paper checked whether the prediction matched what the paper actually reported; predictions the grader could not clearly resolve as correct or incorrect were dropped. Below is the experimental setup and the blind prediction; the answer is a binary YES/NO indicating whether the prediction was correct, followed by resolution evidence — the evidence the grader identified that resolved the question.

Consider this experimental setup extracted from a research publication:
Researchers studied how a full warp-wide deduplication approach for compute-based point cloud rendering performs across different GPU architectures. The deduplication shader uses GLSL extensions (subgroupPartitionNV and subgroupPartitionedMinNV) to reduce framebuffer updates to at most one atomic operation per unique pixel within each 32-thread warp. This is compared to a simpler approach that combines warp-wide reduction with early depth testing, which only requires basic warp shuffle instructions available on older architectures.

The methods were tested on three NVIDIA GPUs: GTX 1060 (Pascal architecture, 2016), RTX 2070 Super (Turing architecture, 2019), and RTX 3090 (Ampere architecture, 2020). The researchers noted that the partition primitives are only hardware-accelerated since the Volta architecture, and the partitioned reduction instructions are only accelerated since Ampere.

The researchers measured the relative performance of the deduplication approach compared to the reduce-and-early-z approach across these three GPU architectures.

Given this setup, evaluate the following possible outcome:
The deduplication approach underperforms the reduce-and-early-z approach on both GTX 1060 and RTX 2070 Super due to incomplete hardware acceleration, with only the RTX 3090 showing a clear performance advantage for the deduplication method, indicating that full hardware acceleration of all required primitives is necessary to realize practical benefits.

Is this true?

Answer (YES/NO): NO